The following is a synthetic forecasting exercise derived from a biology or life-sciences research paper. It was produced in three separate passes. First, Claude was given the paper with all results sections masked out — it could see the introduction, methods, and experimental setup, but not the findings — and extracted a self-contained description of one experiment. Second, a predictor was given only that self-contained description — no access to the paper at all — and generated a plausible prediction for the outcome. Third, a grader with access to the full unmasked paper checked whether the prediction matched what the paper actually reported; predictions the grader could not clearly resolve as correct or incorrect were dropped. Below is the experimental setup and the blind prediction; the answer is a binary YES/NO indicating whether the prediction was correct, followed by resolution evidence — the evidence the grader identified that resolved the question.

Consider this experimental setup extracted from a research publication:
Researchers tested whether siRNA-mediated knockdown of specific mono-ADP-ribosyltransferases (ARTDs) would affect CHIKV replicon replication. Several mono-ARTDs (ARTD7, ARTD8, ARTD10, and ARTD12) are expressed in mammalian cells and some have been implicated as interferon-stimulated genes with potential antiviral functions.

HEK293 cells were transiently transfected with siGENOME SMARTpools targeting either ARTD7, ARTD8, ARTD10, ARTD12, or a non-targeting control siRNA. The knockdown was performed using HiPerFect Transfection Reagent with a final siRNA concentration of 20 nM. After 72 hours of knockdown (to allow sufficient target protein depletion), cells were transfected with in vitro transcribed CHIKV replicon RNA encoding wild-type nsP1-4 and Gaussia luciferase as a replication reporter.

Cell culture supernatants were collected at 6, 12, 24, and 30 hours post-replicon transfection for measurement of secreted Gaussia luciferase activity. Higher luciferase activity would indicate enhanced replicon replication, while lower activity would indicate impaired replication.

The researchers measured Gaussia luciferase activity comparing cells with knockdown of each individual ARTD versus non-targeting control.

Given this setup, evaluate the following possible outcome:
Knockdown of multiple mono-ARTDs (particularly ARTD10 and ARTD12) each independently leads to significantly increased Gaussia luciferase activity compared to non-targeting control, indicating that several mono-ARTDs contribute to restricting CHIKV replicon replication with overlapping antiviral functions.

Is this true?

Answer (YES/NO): YES